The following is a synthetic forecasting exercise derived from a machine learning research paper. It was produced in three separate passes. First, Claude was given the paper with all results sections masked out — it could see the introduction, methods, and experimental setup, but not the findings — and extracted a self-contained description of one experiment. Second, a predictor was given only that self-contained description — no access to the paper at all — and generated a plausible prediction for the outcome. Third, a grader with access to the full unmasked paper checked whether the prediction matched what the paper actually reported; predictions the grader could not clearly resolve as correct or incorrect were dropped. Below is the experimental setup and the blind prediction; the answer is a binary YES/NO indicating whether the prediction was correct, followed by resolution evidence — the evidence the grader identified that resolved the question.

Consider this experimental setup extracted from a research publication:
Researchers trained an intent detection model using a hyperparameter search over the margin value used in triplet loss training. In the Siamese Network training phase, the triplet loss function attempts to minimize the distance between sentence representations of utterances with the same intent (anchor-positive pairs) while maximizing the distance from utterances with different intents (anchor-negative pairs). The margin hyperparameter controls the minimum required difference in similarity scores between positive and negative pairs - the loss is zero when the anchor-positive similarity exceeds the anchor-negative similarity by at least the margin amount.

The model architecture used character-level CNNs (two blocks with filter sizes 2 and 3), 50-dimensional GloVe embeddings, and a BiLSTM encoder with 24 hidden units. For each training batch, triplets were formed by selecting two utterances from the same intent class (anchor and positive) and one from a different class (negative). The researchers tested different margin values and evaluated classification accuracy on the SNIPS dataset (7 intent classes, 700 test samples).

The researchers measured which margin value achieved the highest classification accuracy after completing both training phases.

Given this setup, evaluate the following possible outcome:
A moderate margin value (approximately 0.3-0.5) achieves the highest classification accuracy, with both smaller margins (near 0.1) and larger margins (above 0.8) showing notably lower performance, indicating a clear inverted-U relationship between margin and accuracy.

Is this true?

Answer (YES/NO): NO